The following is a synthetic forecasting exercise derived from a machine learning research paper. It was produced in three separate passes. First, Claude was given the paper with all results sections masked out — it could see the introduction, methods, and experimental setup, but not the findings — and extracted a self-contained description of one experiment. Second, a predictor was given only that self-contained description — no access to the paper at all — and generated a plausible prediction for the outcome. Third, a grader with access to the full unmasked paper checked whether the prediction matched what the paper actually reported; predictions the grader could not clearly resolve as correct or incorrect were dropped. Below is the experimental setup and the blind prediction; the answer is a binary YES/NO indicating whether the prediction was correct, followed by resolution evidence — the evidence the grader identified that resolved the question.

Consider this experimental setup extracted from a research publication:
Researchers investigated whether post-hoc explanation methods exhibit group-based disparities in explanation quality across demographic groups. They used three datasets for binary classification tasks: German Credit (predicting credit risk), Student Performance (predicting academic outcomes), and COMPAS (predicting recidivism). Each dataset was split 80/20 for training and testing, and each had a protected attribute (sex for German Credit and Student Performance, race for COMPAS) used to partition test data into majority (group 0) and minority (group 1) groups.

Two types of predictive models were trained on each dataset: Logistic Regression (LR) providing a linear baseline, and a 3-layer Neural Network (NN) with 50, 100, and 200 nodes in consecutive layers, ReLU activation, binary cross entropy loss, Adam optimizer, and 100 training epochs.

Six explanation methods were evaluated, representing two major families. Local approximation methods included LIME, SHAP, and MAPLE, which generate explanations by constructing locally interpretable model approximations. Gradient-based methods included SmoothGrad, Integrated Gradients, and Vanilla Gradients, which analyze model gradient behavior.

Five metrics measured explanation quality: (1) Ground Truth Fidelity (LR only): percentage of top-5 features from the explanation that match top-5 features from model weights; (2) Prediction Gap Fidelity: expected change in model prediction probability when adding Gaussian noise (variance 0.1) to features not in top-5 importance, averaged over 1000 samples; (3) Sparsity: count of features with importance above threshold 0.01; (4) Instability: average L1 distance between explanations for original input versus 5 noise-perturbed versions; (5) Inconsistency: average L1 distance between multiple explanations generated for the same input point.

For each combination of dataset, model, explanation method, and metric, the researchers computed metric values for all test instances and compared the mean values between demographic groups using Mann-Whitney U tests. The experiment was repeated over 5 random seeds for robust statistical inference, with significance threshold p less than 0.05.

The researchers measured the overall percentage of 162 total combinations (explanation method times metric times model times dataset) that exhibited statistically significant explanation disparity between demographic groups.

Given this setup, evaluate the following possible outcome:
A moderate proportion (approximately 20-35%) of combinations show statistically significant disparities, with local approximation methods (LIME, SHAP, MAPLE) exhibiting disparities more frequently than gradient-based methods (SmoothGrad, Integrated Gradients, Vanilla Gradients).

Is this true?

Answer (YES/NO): NO